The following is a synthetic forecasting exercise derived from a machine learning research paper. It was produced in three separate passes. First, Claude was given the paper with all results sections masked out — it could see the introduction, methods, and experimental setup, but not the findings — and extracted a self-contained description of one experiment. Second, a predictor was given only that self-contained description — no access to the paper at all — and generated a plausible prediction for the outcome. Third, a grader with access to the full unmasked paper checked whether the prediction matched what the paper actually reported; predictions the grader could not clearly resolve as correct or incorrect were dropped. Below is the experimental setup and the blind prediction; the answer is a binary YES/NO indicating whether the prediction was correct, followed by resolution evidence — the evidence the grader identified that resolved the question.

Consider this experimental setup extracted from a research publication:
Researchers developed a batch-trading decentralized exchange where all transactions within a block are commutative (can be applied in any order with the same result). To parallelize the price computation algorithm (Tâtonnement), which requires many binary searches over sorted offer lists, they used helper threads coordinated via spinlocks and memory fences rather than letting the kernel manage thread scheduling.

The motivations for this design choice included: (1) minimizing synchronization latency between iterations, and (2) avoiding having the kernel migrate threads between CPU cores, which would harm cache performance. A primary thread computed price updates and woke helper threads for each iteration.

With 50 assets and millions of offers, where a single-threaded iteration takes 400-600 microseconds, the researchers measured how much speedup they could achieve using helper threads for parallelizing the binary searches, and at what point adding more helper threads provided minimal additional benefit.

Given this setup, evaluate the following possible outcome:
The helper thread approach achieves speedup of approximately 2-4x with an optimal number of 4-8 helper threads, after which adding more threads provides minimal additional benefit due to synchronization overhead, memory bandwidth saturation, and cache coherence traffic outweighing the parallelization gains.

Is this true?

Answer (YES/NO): NO